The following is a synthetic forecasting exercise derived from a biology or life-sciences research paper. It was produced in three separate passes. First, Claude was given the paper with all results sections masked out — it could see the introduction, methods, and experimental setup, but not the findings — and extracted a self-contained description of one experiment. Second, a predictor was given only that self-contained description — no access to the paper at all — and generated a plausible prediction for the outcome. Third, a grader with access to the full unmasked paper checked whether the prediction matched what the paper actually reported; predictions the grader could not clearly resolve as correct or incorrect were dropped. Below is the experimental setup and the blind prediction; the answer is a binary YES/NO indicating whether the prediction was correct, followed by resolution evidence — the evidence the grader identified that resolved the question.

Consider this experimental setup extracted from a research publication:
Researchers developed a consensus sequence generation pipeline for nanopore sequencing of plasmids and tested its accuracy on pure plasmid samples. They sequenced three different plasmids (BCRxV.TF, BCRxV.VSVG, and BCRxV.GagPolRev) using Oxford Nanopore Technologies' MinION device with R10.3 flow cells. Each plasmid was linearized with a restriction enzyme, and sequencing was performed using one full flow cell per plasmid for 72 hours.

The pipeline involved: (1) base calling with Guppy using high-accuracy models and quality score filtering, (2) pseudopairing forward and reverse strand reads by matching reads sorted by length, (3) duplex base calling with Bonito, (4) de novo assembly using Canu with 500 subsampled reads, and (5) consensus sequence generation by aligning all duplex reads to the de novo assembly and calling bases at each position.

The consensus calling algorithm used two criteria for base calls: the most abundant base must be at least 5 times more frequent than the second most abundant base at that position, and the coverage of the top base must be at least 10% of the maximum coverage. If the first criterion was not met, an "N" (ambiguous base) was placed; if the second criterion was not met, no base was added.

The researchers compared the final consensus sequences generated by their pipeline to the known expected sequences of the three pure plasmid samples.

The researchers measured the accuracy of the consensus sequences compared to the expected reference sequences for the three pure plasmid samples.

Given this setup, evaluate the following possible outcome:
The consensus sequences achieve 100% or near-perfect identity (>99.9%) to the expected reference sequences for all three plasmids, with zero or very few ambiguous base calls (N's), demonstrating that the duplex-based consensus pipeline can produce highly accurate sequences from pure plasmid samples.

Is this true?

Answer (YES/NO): YES